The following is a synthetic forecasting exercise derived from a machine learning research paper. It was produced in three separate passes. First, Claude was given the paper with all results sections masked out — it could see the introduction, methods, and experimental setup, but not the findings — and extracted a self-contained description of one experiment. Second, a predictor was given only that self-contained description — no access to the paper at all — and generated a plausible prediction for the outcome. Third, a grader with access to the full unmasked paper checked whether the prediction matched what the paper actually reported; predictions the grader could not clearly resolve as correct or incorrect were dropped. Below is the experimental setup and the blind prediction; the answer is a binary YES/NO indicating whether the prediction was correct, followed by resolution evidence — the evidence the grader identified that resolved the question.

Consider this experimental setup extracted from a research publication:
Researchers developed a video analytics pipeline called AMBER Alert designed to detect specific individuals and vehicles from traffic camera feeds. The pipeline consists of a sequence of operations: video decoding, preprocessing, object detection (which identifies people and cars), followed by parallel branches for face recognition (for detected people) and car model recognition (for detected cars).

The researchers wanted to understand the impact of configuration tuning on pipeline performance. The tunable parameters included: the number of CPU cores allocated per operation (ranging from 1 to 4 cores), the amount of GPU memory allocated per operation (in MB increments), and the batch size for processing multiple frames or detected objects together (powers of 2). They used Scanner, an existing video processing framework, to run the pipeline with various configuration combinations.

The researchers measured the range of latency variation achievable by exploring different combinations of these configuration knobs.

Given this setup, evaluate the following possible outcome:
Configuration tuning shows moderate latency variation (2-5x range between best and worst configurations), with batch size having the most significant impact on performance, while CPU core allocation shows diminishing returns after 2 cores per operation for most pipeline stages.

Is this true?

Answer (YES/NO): NO